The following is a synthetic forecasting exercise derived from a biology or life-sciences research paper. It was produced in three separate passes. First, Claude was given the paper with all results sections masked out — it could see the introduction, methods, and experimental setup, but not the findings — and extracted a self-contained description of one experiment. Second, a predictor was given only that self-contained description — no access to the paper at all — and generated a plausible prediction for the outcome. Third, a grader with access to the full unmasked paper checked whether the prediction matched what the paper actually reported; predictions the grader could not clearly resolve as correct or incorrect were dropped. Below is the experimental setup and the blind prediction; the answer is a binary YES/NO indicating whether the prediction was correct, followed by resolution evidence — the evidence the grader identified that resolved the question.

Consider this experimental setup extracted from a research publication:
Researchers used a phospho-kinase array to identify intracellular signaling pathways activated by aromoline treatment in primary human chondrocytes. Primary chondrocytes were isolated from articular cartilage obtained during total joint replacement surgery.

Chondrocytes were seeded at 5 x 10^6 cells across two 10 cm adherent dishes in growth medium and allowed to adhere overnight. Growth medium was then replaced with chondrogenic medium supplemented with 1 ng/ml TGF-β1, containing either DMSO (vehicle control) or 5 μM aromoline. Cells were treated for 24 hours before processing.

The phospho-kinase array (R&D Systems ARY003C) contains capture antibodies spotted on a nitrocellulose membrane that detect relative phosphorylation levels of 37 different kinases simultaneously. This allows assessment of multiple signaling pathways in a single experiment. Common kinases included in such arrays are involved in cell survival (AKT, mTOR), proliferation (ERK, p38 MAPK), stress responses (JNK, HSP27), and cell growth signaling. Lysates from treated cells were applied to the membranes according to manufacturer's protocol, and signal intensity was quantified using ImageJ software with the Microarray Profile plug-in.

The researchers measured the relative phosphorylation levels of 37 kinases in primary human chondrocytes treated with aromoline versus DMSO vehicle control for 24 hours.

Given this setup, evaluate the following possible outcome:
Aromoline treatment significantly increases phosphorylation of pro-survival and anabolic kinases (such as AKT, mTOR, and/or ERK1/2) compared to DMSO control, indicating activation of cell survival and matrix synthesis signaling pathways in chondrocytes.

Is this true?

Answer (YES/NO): NO